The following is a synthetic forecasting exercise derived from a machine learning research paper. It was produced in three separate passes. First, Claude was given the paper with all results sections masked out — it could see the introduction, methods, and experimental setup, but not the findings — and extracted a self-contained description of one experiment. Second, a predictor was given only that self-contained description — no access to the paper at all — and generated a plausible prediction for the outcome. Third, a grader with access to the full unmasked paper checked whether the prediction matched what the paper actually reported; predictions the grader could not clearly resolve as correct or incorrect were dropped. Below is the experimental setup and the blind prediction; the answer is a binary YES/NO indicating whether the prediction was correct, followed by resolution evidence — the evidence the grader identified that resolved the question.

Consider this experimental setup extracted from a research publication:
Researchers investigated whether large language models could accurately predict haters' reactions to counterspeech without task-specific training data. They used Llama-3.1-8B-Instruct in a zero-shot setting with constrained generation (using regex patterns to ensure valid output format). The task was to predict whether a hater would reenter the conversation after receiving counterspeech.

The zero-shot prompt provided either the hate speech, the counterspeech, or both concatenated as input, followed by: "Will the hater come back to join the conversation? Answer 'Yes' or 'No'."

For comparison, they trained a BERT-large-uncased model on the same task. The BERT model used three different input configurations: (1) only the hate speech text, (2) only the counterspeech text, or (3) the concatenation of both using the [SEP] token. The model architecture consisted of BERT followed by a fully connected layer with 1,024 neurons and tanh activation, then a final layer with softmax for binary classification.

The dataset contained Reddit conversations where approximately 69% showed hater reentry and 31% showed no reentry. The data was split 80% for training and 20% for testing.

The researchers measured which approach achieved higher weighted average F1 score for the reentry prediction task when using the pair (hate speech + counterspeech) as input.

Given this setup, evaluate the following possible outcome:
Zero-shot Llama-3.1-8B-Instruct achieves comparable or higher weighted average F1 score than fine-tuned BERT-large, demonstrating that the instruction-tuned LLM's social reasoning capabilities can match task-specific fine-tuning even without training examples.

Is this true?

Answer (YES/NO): NO